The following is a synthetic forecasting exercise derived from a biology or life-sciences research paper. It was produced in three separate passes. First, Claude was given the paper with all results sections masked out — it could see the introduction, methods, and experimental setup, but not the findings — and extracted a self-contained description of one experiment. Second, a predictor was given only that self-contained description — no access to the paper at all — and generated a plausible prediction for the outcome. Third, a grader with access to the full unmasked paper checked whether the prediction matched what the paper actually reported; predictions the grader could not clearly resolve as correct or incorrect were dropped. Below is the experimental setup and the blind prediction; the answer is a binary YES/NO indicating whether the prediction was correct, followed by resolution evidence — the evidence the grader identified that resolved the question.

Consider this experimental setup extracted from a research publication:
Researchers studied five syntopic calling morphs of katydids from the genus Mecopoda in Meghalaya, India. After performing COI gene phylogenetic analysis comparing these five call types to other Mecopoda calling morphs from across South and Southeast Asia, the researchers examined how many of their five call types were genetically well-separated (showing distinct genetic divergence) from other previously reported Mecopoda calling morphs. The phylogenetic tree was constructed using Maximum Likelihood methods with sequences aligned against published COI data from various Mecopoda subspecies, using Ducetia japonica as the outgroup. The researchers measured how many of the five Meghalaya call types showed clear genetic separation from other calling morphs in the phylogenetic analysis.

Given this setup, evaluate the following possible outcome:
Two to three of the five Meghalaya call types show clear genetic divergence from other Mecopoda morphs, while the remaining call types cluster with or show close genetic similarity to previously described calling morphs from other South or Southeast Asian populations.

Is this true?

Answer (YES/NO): YES